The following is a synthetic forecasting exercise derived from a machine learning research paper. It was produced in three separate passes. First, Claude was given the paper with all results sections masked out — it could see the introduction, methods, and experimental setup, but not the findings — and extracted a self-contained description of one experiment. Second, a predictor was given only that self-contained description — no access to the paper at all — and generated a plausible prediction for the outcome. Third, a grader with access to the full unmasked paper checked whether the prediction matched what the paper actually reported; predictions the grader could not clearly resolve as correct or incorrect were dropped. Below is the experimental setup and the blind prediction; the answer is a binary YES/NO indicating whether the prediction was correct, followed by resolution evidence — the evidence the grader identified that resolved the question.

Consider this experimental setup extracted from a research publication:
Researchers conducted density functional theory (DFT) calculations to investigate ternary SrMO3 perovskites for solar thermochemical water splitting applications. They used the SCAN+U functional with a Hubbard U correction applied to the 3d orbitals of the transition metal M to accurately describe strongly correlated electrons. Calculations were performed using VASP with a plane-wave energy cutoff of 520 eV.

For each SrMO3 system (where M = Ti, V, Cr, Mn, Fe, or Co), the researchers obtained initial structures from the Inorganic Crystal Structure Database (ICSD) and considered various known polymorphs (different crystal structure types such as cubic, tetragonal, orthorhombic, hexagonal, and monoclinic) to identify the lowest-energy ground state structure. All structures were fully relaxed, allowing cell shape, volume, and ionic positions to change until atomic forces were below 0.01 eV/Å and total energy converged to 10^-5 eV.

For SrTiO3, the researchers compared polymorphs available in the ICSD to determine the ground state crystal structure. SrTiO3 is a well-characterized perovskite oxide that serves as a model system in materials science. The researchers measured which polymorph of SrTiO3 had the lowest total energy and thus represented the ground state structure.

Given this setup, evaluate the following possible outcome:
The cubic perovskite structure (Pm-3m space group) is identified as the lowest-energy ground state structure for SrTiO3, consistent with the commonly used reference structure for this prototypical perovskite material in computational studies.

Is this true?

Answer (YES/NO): NO